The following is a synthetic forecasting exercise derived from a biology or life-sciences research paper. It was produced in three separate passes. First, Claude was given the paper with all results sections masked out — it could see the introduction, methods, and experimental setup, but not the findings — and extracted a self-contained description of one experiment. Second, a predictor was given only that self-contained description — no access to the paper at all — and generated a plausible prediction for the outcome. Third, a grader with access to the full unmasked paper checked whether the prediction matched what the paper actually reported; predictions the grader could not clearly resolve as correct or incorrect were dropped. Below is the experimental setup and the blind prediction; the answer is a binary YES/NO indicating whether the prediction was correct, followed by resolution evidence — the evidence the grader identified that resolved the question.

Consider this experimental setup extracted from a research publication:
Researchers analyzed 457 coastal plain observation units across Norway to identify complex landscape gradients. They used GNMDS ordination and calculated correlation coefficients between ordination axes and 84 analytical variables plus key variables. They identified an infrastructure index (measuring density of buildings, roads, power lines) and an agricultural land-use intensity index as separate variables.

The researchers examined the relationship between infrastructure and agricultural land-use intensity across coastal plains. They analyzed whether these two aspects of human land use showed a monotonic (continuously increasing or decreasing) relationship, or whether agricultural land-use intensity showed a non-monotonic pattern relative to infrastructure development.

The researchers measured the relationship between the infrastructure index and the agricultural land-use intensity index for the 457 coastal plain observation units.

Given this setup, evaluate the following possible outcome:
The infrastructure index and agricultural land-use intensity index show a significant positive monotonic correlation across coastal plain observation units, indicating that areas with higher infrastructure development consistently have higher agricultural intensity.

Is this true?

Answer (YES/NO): NO